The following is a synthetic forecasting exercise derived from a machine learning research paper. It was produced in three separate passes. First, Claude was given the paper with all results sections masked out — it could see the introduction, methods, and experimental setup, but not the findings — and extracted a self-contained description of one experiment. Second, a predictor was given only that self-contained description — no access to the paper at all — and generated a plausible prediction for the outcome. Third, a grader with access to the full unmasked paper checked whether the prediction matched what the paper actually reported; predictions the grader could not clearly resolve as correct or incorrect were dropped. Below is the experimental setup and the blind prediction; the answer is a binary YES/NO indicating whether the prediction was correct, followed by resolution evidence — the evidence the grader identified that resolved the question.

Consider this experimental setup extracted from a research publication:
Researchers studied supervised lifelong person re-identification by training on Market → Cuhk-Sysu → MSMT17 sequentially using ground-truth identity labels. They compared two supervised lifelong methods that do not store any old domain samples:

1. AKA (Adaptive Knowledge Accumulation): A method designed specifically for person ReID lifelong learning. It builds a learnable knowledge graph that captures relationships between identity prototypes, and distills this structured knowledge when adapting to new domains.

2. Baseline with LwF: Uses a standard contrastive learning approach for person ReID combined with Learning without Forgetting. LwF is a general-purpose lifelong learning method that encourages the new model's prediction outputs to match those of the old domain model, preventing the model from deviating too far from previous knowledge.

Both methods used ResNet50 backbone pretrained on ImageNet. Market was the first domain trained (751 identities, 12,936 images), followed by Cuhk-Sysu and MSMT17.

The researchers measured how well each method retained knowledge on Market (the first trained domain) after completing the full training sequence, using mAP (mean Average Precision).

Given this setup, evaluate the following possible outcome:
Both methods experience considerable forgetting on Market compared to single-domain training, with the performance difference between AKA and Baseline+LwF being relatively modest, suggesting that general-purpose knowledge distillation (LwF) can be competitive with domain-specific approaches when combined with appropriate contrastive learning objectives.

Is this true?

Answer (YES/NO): NO